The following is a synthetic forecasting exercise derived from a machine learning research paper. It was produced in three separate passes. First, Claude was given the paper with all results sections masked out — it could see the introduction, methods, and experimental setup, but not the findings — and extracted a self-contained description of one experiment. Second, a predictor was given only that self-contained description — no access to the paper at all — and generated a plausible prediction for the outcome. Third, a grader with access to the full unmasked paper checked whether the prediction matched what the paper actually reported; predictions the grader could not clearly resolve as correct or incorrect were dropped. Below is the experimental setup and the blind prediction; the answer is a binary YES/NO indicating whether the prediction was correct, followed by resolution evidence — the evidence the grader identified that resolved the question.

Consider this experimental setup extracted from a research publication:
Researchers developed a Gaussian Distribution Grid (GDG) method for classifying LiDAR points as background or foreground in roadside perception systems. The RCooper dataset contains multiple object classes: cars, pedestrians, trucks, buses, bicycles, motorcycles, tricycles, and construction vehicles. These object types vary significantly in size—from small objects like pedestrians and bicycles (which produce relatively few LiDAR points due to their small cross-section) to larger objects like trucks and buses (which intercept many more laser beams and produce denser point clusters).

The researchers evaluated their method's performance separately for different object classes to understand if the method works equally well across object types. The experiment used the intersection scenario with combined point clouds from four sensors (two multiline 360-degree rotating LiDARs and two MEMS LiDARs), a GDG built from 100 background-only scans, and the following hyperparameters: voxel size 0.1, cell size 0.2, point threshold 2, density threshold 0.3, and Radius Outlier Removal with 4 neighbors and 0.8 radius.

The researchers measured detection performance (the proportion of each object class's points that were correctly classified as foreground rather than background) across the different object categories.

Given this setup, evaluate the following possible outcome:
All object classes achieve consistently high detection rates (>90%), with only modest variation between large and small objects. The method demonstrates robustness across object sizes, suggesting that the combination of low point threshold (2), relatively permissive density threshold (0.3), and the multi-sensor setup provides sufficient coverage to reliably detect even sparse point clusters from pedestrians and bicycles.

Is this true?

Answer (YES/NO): NO